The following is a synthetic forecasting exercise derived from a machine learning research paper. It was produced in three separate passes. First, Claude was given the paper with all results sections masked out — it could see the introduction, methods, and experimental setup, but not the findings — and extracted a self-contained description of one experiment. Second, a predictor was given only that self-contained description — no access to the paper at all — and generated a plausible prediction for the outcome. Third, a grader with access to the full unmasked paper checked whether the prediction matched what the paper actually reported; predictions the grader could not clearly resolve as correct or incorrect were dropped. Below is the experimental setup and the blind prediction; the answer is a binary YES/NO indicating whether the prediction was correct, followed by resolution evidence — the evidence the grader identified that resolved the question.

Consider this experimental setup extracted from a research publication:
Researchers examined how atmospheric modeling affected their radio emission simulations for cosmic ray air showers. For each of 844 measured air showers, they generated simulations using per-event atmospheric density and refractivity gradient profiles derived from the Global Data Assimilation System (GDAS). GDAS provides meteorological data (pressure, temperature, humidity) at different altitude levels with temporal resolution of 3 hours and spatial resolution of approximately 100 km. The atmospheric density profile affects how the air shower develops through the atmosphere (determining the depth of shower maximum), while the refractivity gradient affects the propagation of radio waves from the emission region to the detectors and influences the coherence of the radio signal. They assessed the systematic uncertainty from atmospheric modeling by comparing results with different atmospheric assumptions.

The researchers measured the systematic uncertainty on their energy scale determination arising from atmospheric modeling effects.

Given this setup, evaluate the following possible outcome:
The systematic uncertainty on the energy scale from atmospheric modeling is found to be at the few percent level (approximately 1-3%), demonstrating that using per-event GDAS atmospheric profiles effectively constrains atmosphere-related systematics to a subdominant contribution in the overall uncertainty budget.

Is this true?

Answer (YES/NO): NO